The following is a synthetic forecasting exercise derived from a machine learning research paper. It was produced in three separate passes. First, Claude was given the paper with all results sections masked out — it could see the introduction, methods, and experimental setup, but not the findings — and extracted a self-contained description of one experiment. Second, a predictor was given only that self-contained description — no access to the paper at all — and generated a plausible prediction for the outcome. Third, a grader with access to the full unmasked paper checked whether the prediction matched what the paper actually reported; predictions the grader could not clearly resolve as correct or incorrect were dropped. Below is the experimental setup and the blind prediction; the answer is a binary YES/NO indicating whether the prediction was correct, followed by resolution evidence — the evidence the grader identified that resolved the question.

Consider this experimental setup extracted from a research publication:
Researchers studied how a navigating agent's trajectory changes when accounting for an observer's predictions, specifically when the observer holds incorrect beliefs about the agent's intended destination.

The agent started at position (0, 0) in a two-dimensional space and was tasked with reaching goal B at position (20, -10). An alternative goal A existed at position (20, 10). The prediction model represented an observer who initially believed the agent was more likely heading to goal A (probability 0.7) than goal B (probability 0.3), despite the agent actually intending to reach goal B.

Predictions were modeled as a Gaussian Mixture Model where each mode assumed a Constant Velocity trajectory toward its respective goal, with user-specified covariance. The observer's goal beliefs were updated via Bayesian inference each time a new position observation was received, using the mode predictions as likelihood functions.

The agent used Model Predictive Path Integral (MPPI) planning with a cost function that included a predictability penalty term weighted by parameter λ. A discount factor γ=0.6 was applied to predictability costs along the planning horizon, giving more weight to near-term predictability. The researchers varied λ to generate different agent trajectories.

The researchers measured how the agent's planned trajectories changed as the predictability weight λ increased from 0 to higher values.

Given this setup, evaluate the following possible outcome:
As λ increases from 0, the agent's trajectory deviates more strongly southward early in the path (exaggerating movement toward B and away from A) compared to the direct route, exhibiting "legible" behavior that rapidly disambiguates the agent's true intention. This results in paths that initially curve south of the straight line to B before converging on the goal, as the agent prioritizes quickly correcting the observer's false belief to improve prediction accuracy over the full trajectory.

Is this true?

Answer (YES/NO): NO